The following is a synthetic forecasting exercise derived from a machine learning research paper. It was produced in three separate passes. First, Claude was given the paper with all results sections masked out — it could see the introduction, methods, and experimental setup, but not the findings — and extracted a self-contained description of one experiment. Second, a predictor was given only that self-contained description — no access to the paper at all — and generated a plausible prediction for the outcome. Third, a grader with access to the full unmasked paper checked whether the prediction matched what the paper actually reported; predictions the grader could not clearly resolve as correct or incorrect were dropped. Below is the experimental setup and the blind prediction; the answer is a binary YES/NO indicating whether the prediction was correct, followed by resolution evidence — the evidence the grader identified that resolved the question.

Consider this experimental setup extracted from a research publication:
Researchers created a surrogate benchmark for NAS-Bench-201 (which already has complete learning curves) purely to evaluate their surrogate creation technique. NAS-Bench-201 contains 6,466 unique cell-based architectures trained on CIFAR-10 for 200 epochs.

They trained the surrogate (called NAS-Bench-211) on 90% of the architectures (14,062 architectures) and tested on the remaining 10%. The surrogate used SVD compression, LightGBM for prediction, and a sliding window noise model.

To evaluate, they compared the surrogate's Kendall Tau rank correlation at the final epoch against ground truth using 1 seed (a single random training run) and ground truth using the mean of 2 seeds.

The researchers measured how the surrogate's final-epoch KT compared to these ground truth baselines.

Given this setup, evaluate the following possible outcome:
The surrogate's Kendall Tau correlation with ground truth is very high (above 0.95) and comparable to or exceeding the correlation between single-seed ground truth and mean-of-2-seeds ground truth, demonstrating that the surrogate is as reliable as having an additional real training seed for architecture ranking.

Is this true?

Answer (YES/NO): NO